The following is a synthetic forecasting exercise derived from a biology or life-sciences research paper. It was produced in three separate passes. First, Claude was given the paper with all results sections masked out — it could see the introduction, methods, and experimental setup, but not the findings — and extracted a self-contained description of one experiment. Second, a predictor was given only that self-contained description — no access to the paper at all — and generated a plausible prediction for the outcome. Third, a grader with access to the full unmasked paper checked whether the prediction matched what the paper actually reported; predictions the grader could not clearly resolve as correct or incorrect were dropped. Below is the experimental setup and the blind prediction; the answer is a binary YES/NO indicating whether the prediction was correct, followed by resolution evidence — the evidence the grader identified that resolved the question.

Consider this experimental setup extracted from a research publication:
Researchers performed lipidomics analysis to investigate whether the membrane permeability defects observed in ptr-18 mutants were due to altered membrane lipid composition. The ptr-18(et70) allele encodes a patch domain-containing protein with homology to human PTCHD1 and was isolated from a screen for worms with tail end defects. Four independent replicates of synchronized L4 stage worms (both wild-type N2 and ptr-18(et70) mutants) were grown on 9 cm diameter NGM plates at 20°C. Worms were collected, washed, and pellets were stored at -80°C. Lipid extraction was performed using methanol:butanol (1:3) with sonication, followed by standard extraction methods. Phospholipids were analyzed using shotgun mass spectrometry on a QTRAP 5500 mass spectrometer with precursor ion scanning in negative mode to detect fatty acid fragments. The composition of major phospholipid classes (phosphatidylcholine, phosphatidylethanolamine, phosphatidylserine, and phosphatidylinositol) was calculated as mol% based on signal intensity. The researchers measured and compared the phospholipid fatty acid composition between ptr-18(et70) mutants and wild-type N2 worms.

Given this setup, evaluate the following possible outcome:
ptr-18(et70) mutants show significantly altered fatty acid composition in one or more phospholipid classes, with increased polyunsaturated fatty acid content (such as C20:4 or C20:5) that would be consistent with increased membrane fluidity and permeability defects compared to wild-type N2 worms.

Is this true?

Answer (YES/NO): NO